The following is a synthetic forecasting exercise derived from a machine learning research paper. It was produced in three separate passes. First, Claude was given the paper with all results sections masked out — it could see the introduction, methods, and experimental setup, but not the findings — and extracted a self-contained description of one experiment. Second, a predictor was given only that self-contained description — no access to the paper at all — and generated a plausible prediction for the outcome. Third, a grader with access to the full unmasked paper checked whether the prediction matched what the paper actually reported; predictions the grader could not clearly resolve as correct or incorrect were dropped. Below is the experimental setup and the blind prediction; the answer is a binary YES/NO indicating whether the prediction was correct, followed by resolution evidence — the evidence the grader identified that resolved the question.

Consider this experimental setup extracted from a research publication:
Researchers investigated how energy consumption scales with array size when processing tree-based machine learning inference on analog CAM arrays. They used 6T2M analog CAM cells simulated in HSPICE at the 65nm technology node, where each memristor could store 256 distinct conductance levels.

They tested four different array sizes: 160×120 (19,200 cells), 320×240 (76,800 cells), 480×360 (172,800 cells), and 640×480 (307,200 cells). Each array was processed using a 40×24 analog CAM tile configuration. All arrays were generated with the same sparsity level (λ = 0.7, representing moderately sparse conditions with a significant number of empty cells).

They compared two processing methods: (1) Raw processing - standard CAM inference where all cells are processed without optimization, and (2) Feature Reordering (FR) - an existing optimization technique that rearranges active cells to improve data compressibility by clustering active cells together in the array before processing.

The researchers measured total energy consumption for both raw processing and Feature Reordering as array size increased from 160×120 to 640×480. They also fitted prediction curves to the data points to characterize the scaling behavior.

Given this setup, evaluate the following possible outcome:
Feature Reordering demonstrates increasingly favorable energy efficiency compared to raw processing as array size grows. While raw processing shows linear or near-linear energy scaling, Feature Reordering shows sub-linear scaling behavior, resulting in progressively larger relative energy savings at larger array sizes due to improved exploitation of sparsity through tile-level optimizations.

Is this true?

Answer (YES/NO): NO